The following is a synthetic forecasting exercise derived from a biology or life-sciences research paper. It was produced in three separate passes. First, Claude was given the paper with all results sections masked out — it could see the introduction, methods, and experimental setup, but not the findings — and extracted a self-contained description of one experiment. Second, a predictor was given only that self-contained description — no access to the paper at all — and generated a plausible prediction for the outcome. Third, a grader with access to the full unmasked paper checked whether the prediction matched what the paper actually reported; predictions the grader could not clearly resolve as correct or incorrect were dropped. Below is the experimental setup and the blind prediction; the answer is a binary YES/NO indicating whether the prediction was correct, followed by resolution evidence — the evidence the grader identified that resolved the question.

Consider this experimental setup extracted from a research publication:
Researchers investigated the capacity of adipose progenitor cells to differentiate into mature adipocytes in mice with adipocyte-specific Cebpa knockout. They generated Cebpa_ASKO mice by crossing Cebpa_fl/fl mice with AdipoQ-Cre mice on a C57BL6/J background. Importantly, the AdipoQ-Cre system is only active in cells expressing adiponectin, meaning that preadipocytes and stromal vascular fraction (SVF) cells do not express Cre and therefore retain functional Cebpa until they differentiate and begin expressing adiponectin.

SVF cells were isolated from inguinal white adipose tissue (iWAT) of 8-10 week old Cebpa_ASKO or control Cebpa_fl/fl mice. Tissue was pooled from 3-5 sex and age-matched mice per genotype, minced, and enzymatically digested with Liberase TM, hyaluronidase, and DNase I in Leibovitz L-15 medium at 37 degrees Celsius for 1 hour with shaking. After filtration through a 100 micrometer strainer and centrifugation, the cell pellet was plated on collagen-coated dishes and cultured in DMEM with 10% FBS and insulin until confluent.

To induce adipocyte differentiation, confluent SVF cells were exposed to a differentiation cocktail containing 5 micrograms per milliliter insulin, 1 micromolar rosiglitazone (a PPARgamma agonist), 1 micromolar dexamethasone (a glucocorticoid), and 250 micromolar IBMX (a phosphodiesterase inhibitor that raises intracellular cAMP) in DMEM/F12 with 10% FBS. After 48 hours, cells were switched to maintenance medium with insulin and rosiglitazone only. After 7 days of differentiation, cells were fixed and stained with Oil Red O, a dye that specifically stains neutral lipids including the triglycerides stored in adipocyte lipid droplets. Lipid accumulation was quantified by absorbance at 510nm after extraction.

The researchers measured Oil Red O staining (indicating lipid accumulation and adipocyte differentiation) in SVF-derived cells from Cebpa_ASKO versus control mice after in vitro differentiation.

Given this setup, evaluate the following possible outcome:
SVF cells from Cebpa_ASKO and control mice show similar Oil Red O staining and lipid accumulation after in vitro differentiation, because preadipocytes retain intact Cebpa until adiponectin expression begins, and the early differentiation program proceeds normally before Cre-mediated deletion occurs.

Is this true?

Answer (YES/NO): YES